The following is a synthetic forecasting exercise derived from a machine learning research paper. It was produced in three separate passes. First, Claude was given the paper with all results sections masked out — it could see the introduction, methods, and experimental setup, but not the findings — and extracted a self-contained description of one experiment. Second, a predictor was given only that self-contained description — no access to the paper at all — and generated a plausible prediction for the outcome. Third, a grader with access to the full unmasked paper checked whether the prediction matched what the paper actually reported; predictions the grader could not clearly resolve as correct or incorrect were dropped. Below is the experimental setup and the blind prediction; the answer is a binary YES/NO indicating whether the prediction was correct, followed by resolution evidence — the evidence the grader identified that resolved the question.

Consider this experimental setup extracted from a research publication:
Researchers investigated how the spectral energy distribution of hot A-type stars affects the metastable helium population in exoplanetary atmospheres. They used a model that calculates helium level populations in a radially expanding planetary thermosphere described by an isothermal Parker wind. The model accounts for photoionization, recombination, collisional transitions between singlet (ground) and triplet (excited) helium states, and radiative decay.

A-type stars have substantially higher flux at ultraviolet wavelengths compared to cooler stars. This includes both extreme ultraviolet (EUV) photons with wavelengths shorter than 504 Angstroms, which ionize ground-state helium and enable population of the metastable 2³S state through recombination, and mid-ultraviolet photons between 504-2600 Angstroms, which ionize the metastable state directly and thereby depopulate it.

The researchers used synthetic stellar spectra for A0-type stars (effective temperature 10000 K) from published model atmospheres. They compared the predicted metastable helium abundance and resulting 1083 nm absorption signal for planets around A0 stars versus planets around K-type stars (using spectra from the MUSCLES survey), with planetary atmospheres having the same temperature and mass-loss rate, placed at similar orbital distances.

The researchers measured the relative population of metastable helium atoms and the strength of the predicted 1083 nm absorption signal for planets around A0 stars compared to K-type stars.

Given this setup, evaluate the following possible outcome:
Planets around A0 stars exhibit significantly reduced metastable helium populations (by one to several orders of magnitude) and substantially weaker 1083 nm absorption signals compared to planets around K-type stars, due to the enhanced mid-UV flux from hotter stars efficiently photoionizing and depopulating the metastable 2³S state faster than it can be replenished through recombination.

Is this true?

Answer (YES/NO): YES